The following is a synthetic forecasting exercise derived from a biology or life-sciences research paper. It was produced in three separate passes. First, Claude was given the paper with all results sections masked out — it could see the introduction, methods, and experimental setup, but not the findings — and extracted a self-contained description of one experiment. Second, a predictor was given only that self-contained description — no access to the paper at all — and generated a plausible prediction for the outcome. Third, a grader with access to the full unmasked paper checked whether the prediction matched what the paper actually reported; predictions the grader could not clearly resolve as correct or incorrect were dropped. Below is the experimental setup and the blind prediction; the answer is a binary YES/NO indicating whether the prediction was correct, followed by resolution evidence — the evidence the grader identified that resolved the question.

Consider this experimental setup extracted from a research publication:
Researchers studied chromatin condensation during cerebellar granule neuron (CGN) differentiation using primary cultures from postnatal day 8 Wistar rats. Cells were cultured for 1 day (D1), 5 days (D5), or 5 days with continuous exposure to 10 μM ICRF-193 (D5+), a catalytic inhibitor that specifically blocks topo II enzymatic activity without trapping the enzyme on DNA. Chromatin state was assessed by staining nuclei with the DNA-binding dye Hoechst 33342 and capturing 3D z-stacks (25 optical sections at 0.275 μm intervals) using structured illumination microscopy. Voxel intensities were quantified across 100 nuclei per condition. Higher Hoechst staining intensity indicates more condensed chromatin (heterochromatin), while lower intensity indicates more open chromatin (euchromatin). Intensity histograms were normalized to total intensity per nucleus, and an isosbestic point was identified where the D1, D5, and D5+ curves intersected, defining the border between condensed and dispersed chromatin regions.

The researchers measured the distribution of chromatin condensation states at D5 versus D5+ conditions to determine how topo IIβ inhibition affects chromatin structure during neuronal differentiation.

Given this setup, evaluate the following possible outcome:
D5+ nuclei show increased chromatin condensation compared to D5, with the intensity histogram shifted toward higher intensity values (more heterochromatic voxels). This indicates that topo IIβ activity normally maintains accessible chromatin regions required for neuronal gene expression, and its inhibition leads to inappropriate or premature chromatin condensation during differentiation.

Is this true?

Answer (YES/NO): YES